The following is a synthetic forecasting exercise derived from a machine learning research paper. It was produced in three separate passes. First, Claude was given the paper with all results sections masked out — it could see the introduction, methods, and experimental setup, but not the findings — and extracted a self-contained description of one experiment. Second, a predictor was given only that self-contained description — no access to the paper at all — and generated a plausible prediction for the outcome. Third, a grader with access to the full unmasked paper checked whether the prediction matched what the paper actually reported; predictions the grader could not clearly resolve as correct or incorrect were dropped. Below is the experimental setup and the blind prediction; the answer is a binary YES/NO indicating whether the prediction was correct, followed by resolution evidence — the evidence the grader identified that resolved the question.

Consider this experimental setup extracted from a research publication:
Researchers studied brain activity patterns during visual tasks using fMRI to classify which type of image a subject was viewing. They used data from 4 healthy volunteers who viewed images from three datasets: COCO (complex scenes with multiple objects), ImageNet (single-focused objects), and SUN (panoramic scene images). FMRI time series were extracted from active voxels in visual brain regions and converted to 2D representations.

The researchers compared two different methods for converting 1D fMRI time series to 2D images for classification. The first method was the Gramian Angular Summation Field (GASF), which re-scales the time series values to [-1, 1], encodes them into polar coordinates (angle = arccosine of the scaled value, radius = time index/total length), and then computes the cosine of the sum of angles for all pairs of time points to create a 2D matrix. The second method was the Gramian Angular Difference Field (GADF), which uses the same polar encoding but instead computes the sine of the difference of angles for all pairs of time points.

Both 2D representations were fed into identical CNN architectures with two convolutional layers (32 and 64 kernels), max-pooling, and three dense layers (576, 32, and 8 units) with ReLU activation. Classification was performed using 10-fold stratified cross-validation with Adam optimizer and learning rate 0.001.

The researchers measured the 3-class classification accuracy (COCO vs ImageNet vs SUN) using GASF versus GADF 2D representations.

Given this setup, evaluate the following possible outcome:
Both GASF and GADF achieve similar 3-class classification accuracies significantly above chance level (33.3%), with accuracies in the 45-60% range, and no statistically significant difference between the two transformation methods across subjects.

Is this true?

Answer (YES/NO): NO